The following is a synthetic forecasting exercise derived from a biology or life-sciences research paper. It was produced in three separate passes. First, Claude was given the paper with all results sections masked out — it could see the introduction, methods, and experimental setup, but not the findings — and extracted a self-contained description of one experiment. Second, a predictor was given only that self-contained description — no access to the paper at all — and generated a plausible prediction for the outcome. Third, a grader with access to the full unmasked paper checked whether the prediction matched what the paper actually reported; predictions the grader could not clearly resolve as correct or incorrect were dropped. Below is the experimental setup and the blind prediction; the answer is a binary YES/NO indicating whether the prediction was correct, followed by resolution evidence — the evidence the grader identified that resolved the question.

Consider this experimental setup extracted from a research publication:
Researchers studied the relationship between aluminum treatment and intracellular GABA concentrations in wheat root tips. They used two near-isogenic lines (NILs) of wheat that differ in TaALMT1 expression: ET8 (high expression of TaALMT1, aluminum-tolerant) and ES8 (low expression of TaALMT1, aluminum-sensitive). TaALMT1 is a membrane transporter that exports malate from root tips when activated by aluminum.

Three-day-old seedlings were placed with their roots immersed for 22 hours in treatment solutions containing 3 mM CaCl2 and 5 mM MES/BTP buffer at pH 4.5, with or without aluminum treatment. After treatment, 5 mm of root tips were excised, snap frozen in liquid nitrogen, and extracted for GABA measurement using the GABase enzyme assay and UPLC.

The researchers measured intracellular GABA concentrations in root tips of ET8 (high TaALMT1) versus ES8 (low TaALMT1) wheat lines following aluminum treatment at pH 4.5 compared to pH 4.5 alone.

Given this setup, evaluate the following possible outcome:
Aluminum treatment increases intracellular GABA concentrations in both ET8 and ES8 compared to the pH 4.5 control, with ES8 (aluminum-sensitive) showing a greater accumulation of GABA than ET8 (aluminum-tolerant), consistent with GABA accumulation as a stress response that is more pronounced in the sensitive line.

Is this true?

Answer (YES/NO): NO